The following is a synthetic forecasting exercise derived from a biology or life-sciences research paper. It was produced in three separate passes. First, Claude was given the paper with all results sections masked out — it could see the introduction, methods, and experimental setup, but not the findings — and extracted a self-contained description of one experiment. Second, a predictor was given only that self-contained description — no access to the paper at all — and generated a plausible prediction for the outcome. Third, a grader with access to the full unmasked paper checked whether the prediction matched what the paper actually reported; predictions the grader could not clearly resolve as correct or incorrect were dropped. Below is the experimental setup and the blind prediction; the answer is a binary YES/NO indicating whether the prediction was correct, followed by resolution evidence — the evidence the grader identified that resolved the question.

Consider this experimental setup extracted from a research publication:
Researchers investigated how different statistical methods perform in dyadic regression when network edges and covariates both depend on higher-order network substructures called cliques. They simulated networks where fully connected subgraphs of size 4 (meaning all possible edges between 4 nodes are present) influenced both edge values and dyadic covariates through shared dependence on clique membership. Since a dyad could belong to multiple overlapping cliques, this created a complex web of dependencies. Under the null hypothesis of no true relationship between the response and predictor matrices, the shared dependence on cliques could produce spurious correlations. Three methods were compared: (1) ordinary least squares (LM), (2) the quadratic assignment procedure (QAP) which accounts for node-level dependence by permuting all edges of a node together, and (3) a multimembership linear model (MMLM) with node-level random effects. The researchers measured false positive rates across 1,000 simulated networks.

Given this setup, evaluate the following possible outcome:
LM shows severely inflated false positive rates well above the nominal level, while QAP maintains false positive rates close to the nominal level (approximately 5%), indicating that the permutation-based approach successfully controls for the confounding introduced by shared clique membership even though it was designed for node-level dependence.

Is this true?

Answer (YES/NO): NO